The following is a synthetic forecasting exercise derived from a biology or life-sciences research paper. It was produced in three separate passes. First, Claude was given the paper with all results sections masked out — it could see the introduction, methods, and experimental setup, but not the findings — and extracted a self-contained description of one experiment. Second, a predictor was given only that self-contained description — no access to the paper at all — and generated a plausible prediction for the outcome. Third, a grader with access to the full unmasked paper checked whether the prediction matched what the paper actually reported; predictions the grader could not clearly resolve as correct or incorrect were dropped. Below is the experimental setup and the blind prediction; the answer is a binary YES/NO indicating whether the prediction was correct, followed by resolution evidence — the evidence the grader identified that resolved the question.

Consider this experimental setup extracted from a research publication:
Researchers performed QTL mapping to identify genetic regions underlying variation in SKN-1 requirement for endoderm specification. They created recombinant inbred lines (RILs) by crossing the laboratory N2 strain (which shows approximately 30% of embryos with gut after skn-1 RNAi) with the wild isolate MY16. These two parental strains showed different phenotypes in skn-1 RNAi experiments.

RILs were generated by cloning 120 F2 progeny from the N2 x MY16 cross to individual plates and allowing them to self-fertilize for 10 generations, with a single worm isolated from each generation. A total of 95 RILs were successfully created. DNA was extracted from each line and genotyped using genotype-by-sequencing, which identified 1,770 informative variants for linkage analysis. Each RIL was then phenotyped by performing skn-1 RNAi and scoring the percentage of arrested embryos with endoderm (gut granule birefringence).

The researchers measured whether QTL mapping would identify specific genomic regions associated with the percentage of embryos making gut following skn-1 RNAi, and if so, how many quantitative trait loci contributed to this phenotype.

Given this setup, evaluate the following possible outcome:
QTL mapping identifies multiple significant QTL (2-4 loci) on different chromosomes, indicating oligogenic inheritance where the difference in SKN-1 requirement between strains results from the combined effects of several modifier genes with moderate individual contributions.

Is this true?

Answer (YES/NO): YES